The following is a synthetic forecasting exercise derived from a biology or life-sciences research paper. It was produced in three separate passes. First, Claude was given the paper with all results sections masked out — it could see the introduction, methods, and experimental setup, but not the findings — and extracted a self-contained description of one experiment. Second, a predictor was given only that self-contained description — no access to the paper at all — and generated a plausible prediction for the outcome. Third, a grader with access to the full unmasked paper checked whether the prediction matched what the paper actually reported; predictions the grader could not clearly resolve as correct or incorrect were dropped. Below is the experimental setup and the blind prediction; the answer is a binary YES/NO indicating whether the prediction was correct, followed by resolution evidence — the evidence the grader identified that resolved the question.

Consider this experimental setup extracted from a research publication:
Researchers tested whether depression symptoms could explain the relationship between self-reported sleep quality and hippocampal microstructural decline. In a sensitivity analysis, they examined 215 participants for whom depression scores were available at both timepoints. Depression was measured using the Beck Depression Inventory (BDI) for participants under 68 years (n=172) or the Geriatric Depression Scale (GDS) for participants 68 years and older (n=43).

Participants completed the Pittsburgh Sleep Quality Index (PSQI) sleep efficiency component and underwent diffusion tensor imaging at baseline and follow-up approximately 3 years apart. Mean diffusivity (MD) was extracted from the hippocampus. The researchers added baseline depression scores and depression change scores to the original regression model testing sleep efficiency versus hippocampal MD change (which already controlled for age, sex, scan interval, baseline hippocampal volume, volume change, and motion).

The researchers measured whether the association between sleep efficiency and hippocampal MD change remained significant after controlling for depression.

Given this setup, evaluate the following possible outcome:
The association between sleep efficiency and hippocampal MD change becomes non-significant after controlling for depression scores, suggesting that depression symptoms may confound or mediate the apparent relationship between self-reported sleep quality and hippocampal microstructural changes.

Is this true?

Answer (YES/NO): NO